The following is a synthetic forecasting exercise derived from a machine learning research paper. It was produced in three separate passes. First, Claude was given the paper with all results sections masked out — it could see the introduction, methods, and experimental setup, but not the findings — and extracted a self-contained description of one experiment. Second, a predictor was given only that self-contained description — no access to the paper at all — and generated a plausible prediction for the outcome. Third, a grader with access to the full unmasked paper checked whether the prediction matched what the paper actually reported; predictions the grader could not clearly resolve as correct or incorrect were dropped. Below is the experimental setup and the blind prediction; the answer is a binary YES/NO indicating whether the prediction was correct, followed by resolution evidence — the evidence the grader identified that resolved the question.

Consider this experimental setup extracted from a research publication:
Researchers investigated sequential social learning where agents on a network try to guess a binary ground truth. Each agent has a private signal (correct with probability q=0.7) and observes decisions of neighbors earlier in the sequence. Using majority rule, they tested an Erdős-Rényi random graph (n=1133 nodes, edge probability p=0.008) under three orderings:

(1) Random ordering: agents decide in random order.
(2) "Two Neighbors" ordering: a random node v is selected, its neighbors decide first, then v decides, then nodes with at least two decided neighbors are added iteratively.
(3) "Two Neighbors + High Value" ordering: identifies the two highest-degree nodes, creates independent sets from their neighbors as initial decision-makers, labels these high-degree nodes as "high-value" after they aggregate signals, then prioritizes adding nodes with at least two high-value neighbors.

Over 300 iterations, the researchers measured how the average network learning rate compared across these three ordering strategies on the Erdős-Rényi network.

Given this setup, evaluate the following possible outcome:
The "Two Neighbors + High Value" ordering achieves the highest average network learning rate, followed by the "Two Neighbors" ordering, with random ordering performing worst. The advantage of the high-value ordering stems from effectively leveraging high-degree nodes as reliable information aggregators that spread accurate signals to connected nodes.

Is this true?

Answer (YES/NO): YES